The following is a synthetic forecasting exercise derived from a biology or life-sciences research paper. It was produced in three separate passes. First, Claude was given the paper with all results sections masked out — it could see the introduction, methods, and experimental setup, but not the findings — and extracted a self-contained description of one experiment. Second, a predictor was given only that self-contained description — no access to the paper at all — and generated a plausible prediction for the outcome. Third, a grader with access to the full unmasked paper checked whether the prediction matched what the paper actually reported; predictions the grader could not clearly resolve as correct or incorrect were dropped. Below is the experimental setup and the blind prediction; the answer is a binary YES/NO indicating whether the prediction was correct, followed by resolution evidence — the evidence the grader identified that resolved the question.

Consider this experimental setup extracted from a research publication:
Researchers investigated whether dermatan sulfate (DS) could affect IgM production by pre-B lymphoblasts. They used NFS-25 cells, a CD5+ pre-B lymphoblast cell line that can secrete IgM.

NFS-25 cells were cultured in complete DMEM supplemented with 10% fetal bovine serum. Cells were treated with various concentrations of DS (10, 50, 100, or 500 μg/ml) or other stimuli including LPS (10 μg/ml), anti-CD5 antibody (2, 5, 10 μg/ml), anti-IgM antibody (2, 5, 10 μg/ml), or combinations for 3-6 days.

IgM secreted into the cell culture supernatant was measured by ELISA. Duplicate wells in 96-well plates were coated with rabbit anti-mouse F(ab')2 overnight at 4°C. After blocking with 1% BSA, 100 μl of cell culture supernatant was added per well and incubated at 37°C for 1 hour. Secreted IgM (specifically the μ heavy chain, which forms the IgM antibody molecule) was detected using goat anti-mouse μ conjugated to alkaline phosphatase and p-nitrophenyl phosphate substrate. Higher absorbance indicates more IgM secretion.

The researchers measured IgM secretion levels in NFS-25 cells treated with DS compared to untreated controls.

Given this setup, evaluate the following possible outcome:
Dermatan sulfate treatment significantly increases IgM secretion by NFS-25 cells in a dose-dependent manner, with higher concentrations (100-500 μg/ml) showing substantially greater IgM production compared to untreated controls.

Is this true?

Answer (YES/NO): NO